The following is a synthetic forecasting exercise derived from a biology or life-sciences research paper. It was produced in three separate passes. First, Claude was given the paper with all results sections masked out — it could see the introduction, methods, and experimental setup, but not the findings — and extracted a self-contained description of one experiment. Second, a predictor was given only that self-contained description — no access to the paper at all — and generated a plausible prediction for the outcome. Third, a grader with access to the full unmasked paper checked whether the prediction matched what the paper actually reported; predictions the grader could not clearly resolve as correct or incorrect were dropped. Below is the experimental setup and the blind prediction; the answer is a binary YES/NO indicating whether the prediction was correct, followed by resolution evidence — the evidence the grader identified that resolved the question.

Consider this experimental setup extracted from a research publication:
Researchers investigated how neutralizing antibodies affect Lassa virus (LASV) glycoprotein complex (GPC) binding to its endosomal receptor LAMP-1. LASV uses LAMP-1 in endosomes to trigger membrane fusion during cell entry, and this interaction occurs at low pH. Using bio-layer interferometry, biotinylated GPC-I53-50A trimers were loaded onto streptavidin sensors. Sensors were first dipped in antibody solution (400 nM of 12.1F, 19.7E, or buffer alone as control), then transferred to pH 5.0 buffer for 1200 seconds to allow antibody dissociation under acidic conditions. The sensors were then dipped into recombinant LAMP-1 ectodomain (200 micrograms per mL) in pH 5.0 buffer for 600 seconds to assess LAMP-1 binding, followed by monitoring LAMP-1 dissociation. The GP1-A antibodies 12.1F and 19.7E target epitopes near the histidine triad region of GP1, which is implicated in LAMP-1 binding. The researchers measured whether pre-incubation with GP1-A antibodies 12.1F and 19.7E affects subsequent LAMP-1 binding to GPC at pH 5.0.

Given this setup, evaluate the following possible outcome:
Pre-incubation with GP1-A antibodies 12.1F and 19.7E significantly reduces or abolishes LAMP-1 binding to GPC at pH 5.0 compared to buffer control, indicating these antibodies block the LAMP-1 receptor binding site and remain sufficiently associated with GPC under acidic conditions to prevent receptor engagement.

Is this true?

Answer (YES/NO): YES